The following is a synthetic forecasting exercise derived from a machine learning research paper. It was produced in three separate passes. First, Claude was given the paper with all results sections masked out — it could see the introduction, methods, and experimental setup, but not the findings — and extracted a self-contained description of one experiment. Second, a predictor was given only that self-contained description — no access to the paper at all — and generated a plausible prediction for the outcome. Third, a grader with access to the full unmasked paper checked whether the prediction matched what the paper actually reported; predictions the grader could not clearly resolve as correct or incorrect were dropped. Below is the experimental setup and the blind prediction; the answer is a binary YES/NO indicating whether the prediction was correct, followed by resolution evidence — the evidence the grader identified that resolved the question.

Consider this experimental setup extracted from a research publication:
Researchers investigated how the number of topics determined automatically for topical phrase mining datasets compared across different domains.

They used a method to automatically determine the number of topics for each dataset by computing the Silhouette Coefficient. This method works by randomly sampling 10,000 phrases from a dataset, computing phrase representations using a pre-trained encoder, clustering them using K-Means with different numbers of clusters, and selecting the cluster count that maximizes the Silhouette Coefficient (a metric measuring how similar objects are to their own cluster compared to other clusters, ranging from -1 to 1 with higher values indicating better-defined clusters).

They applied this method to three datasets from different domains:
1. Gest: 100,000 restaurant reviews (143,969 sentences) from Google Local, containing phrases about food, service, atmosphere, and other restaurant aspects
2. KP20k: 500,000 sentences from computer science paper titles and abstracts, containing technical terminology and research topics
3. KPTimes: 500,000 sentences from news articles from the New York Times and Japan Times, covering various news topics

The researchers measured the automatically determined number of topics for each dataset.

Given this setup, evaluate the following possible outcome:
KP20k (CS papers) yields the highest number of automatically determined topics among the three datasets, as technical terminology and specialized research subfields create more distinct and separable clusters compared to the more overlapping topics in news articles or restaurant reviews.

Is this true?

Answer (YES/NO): NO